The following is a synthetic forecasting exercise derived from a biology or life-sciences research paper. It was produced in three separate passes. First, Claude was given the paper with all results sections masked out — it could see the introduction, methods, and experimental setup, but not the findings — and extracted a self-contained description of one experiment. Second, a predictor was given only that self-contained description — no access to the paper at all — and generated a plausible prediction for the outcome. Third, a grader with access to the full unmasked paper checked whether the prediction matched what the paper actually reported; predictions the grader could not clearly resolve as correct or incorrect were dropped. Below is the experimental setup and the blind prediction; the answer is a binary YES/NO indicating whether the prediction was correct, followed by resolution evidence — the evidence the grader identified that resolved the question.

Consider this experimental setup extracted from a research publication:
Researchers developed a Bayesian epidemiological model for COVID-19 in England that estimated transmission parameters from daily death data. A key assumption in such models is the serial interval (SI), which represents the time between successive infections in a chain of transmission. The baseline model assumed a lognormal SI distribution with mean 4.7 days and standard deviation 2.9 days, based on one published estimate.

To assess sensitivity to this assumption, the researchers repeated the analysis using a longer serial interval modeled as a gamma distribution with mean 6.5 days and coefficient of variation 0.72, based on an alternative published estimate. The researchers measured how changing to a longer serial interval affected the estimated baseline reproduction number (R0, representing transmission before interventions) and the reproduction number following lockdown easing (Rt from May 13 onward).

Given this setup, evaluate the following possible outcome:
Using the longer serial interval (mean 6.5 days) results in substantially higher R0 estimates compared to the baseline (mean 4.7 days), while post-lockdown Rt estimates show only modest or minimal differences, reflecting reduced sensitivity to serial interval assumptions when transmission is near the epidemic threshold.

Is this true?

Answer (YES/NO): YES